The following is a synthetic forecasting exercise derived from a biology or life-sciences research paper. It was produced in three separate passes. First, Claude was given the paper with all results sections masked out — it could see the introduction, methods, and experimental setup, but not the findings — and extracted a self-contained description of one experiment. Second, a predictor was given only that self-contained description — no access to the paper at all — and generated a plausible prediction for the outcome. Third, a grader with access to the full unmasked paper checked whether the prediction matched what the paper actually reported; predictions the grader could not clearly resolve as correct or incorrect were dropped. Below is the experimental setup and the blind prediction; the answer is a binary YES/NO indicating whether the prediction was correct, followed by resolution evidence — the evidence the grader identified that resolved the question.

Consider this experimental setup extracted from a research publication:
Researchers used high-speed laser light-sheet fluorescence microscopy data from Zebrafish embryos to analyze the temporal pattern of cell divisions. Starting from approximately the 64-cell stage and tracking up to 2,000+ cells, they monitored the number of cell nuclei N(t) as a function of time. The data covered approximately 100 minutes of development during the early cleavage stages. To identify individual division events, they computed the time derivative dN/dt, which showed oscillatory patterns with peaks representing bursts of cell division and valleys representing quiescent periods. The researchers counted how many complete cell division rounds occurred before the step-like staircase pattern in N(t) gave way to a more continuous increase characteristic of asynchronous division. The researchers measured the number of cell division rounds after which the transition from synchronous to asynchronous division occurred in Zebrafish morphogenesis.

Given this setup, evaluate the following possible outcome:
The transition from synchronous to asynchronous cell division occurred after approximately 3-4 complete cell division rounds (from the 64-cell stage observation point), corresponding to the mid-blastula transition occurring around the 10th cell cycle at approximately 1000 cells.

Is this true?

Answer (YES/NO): NO